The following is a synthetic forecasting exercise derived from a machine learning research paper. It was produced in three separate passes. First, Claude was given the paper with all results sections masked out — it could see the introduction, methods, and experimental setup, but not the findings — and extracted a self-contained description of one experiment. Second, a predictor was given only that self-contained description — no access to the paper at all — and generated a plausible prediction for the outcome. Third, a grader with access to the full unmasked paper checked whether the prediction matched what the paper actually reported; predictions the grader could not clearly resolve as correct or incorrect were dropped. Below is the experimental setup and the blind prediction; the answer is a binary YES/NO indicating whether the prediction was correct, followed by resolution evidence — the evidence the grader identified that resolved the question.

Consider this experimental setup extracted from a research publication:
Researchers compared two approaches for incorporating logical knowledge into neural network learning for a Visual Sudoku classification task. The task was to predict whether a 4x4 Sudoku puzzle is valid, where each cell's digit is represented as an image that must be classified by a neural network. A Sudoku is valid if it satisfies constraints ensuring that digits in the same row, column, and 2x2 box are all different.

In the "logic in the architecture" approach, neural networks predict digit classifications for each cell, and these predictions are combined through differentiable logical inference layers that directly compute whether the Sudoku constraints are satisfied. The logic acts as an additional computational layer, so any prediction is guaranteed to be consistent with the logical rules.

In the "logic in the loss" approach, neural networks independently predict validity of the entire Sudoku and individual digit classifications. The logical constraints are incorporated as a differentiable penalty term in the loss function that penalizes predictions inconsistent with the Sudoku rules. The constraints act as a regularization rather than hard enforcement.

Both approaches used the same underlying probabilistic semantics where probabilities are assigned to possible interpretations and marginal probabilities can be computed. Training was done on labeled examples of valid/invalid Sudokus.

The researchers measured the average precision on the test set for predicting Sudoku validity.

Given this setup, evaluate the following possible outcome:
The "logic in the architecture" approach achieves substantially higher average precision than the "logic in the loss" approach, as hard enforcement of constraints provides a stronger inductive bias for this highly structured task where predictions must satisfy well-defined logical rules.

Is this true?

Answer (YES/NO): YES